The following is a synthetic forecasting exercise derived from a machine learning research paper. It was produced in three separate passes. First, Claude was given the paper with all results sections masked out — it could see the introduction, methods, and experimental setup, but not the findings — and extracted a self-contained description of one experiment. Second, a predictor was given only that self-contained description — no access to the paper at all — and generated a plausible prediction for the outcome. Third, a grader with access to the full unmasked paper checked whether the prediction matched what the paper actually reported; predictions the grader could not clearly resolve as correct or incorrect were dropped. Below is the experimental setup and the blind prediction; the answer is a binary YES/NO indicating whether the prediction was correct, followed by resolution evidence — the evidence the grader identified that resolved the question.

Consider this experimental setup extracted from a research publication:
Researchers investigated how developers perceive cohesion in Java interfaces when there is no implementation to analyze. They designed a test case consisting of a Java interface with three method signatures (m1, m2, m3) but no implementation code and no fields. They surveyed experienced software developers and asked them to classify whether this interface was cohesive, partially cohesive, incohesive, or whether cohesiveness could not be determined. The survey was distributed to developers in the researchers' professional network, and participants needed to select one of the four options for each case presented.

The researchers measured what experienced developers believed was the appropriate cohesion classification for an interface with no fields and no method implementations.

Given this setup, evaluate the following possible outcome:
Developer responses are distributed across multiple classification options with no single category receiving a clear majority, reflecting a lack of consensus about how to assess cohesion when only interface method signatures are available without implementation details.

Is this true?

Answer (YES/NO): NO